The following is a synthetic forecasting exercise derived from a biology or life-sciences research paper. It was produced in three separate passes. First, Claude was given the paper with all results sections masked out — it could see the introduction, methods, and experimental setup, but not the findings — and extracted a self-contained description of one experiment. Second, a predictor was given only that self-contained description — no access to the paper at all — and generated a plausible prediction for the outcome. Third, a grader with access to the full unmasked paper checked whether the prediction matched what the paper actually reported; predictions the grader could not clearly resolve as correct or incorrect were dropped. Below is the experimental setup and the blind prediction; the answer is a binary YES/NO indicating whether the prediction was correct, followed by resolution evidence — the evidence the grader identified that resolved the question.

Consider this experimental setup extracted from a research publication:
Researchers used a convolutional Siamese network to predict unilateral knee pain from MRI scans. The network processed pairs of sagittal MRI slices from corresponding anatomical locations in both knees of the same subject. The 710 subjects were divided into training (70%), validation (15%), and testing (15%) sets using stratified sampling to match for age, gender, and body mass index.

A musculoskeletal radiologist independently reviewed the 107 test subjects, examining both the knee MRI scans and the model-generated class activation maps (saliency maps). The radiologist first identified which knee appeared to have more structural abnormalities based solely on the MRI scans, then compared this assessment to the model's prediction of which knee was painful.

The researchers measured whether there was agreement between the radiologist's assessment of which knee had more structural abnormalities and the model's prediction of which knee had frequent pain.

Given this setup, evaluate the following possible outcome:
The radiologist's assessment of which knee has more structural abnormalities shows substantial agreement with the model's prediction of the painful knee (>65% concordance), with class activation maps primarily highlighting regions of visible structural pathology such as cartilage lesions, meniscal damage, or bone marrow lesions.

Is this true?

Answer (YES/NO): NO